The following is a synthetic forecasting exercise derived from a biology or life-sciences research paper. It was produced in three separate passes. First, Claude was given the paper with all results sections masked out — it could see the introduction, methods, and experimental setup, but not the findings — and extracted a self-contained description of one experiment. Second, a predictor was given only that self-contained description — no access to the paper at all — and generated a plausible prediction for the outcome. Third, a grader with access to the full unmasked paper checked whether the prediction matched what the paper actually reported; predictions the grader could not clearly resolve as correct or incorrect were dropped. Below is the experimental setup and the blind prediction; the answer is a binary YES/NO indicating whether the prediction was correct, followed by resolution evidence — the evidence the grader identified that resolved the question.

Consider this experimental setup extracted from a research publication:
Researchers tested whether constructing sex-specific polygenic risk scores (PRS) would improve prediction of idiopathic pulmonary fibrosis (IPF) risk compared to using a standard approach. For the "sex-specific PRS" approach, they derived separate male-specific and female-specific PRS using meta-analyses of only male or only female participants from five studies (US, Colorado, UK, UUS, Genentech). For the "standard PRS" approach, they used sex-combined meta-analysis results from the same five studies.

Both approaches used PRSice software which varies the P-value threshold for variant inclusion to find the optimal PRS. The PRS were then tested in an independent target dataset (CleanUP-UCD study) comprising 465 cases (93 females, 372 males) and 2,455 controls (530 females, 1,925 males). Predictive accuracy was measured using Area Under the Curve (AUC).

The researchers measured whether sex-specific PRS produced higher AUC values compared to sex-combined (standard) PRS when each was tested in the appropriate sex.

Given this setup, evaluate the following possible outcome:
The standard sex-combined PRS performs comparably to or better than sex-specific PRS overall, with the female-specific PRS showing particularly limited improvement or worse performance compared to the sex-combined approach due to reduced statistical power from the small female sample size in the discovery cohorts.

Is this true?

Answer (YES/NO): YES